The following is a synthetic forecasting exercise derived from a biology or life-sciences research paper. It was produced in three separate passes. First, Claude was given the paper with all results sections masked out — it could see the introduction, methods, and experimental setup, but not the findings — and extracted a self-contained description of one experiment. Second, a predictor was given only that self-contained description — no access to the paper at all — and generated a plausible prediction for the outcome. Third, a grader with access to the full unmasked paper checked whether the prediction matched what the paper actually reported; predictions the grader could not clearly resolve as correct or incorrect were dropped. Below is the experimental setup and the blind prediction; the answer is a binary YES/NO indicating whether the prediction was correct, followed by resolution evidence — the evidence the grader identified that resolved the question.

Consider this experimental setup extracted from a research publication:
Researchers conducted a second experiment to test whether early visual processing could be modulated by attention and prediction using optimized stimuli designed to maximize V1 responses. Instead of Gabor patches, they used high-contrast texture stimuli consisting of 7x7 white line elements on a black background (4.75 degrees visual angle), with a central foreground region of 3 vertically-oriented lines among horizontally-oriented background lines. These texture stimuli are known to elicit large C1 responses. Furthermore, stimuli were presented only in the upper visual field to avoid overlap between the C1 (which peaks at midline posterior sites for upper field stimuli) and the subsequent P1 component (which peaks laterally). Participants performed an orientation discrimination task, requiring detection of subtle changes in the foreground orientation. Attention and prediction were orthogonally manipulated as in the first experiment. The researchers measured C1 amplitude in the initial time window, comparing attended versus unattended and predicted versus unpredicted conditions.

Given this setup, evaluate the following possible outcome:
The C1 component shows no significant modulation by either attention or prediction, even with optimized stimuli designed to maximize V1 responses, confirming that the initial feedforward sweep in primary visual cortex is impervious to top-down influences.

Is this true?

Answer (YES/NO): YES